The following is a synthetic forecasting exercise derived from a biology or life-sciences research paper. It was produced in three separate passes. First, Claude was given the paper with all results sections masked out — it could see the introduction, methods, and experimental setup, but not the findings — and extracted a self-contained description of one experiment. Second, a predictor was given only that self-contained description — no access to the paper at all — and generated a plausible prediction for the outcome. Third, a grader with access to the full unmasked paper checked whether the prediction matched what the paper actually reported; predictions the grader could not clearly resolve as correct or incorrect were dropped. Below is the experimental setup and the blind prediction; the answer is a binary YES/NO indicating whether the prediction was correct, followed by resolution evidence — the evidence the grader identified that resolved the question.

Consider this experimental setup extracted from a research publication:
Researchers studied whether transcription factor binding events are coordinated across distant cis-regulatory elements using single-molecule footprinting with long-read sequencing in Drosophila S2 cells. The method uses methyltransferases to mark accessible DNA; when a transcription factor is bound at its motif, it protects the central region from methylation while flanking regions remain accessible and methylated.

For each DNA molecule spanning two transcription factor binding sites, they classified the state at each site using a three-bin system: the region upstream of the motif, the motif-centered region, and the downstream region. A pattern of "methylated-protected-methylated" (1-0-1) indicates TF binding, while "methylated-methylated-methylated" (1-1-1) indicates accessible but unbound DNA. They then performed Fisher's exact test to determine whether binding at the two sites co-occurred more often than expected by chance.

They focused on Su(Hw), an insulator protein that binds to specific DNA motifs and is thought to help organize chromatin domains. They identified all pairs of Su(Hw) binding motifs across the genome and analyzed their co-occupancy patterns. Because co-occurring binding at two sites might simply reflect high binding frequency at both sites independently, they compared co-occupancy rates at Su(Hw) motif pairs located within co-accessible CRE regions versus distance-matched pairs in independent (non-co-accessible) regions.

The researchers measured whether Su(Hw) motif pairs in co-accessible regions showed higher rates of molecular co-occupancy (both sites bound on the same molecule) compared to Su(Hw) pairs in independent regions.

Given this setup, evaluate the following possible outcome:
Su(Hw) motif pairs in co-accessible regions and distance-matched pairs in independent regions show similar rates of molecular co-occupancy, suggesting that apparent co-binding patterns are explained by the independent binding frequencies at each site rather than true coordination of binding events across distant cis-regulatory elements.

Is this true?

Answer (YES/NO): NO